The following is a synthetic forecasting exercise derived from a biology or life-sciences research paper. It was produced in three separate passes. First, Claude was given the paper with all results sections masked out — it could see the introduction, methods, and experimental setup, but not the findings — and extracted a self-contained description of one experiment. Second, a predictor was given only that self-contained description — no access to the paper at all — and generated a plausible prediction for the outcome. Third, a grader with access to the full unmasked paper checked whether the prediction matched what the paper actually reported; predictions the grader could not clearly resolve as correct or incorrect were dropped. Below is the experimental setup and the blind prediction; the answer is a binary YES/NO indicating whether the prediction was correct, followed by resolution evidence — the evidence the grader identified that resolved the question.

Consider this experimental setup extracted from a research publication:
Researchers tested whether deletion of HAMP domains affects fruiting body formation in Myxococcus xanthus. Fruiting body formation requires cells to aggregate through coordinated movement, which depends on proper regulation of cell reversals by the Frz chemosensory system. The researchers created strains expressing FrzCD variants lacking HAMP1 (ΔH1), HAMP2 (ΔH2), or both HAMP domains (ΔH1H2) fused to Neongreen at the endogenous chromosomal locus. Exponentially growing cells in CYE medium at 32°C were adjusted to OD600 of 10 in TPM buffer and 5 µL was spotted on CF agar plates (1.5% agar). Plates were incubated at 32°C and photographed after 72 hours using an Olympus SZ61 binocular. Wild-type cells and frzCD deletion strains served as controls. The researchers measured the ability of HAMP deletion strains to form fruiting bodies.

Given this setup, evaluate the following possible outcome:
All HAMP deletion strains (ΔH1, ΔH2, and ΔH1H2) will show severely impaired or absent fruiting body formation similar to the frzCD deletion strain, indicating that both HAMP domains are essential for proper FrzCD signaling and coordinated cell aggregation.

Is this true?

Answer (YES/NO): NO